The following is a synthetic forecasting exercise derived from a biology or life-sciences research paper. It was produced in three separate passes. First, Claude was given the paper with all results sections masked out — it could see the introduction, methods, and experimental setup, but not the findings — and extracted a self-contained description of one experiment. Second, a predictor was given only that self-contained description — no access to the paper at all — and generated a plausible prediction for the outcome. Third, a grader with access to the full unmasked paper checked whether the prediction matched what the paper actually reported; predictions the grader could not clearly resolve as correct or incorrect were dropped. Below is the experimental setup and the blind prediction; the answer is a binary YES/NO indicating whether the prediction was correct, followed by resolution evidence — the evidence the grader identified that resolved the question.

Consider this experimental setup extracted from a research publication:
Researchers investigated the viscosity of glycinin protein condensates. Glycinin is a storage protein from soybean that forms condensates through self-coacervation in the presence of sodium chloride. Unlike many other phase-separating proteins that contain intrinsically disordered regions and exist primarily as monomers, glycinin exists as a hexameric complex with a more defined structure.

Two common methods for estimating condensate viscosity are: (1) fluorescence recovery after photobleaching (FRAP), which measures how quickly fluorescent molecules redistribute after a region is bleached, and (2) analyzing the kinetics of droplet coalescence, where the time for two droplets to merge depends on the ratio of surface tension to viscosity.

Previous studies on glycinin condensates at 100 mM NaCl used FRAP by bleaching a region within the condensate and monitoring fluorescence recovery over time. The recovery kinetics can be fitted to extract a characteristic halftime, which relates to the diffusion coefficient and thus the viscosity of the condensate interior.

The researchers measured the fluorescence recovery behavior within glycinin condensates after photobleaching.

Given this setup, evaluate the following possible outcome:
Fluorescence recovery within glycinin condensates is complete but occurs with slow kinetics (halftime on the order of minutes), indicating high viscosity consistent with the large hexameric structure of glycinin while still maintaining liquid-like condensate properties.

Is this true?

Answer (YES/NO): NO